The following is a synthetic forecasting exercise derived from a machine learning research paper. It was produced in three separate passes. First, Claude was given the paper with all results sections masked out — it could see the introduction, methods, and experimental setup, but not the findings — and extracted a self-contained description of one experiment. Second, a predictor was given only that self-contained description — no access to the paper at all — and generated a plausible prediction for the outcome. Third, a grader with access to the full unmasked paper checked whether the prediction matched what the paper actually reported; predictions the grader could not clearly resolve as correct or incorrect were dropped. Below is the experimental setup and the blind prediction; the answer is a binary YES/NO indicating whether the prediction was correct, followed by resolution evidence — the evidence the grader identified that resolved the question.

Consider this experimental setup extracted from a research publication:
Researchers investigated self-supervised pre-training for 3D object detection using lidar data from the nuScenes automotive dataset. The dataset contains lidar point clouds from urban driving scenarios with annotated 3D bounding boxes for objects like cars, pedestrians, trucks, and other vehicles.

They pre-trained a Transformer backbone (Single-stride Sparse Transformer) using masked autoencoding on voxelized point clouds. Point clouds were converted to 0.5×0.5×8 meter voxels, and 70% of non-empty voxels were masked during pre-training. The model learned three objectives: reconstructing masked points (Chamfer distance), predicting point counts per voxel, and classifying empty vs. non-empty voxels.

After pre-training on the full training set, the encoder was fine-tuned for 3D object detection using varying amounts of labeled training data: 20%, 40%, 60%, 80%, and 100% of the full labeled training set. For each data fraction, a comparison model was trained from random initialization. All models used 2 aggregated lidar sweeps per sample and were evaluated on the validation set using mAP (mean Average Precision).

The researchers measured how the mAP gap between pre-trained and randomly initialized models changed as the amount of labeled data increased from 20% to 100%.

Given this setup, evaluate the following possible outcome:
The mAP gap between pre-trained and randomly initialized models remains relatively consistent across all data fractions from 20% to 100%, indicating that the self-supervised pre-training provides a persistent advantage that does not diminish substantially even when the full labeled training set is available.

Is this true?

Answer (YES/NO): NO